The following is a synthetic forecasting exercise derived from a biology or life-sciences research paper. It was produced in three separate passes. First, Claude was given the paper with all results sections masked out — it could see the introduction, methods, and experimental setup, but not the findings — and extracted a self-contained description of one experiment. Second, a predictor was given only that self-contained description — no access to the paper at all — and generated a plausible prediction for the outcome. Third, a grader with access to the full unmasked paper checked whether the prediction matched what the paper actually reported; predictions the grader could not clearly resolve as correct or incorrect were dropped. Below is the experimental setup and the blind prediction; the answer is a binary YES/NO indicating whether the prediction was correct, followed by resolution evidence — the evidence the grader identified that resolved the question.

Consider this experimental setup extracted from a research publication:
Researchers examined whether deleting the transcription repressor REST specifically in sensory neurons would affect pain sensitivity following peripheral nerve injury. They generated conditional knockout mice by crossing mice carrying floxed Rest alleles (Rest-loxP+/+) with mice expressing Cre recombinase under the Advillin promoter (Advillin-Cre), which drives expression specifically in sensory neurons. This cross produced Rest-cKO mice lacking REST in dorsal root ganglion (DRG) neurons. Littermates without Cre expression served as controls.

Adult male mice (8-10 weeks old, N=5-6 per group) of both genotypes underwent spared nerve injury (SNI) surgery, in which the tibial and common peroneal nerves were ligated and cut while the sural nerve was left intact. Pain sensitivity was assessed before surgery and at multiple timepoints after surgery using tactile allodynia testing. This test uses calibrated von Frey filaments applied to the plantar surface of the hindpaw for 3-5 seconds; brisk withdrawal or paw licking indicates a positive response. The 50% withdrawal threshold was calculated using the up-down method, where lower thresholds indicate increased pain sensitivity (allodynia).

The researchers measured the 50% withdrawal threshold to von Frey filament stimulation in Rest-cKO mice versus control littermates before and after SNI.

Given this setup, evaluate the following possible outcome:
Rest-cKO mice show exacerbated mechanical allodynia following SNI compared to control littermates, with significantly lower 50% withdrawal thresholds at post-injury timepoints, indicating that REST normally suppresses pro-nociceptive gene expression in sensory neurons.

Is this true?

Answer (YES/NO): NO